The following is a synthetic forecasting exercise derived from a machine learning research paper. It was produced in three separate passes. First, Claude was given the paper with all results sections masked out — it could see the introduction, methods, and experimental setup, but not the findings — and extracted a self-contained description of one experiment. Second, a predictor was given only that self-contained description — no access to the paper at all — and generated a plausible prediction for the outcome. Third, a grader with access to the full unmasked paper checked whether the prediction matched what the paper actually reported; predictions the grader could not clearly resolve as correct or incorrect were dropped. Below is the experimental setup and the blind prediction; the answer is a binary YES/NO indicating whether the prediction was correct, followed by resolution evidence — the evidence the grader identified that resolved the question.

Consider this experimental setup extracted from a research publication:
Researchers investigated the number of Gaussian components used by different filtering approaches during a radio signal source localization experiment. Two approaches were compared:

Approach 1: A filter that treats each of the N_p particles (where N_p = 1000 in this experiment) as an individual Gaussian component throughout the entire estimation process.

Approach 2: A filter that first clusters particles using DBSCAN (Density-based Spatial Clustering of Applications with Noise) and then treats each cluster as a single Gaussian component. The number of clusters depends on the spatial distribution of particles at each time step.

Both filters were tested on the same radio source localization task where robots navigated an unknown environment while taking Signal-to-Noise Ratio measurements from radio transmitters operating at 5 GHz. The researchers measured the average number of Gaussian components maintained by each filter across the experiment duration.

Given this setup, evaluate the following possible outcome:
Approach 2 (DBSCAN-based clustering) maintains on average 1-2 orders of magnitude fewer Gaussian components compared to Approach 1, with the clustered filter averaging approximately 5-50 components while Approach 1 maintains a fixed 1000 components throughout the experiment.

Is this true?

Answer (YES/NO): NO